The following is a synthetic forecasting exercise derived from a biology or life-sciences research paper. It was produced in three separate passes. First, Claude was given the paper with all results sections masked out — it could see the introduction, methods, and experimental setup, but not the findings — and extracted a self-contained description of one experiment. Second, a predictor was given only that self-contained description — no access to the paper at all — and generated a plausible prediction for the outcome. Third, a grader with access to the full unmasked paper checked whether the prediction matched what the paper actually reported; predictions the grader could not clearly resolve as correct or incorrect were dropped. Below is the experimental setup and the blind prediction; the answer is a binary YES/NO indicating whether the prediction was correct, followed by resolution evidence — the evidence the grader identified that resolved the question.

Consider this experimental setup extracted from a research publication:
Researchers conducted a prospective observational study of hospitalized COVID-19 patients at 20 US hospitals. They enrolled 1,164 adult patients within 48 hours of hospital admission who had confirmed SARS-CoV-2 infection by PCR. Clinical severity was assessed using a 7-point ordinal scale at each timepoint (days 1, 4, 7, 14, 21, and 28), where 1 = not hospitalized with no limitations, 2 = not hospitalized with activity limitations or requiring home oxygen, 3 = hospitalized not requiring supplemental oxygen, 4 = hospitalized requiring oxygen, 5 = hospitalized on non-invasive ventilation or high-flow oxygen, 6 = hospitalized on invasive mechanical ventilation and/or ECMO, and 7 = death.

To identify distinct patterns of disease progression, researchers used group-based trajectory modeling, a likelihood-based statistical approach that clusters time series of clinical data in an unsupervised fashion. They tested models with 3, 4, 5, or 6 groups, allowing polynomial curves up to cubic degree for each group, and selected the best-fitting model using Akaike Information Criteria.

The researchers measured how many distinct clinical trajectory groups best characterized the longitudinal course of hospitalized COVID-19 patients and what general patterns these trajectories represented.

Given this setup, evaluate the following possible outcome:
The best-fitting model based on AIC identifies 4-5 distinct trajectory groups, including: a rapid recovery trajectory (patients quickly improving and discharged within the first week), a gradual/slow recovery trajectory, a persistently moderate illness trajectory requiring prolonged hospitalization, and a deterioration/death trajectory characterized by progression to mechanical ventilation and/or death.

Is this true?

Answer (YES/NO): NO